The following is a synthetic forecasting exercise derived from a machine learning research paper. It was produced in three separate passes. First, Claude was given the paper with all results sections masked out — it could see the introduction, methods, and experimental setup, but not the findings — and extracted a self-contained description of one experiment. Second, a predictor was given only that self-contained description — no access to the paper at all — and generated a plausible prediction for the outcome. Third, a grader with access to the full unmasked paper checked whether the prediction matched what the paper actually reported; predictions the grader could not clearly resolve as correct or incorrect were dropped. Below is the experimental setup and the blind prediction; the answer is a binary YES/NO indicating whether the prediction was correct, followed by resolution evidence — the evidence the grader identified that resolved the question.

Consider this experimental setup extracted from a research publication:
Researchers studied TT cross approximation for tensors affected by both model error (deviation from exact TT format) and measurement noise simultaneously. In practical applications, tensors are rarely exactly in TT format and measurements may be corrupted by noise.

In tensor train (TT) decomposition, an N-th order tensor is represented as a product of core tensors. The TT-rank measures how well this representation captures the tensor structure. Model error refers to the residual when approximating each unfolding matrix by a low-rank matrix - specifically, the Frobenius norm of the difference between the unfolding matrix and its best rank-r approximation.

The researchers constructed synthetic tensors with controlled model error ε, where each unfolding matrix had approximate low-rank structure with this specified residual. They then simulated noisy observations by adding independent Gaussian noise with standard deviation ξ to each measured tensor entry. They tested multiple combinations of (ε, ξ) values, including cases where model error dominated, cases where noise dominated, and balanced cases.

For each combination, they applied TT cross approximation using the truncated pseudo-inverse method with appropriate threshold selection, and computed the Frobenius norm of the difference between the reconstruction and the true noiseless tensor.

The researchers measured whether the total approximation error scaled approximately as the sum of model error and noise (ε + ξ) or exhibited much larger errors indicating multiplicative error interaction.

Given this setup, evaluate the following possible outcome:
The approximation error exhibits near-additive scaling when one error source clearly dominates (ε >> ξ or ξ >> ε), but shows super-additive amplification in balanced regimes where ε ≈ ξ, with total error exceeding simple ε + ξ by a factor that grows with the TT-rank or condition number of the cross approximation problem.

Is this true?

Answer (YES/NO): NO